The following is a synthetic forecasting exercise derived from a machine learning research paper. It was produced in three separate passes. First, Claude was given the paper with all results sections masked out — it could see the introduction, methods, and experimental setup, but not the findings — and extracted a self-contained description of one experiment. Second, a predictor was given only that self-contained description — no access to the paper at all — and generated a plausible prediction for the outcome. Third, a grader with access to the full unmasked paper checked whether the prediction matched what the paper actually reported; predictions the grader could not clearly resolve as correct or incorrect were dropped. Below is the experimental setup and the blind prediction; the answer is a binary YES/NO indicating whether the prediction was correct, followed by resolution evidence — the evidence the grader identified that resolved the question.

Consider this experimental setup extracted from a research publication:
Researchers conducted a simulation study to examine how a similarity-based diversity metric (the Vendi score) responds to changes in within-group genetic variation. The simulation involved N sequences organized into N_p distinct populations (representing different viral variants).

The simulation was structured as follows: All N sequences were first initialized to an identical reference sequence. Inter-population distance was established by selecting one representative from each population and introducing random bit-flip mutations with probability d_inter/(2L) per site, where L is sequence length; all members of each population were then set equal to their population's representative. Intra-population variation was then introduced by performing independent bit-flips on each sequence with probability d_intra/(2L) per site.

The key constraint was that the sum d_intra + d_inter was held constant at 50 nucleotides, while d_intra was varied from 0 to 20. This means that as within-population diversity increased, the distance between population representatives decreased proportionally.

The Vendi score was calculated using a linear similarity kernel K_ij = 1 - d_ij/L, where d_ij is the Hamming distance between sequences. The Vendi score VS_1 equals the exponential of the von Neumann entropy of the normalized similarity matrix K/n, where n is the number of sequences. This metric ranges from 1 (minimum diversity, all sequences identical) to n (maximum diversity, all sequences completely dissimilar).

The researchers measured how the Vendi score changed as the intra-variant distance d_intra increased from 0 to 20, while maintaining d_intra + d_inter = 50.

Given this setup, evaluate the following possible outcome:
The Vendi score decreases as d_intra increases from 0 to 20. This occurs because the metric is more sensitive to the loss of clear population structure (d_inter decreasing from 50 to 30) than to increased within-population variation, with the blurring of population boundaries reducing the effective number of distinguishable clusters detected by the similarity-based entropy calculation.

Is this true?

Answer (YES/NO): NO